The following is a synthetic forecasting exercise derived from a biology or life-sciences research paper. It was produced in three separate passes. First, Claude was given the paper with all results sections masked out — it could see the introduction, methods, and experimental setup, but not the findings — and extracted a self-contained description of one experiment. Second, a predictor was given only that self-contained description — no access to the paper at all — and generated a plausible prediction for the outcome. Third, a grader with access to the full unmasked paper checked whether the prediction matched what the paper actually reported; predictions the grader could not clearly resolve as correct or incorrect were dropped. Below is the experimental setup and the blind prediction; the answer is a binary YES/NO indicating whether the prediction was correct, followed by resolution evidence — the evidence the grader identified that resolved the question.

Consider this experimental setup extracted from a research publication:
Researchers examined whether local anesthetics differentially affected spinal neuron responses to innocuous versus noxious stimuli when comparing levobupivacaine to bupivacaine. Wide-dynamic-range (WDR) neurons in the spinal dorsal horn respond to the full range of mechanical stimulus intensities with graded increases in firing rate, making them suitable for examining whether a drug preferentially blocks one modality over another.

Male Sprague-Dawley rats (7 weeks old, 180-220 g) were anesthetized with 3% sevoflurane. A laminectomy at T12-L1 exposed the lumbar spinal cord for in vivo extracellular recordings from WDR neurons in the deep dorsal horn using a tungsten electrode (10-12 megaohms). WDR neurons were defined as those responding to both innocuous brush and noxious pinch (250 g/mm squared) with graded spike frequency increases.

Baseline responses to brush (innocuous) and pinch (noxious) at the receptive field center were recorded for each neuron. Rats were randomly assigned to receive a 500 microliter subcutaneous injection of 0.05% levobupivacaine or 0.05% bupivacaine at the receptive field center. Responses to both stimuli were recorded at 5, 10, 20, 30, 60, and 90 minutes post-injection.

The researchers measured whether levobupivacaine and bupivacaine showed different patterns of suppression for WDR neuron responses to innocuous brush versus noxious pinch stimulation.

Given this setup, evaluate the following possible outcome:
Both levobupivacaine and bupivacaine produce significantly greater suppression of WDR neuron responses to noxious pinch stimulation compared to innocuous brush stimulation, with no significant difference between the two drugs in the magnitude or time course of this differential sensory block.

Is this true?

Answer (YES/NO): NO